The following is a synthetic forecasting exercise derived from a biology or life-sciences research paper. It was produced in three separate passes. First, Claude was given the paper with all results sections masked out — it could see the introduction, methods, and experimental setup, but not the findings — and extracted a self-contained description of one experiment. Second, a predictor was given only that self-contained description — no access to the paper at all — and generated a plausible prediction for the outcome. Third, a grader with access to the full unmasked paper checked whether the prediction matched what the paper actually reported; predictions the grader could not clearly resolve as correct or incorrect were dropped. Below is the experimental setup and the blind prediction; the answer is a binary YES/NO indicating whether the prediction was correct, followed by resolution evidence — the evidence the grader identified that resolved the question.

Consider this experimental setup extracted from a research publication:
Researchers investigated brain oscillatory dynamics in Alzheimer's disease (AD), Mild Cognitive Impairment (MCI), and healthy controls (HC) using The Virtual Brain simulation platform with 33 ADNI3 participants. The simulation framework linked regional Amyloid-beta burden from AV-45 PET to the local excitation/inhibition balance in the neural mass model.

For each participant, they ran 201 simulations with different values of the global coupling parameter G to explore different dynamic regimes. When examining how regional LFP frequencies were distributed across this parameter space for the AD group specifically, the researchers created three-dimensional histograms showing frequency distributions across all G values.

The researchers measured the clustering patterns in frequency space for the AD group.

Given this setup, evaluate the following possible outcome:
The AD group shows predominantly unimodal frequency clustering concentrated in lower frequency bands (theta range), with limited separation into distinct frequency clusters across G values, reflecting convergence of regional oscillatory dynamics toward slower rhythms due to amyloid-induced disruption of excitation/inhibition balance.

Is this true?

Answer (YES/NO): NO